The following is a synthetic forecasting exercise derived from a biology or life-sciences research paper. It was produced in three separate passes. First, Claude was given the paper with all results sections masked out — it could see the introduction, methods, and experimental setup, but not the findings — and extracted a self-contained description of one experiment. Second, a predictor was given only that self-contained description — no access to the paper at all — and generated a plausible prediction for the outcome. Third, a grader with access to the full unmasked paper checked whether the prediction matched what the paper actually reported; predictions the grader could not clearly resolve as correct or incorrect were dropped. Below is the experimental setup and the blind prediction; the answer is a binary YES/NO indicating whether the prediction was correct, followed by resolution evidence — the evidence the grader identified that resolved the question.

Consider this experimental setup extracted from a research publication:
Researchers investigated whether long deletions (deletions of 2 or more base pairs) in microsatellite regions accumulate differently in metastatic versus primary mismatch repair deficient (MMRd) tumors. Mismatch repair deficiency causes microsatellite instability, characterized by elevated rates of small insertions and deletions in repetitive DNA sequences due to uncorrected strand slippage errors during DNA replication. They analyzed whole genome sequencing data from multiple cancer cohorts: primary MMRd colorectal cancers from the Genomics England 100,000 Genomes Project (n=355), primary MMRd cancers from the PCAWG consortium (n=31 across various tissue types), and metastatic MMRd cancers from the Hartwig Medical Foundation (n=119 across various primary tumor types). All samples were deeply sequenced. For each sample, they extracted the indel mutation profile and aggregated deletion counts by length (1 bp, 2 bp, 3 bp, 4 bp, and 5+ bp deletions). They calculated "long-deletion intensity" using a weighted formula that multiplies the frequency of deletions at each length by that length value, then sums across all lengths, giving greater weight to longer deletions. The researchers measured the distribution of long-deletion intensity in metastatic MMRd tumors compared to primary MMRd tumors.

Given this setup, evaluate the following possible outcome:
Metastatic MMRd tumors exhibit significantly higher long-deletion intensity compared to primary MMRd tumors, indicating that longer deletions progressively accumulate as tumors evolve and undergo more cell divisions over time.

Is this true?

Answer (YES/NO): YES